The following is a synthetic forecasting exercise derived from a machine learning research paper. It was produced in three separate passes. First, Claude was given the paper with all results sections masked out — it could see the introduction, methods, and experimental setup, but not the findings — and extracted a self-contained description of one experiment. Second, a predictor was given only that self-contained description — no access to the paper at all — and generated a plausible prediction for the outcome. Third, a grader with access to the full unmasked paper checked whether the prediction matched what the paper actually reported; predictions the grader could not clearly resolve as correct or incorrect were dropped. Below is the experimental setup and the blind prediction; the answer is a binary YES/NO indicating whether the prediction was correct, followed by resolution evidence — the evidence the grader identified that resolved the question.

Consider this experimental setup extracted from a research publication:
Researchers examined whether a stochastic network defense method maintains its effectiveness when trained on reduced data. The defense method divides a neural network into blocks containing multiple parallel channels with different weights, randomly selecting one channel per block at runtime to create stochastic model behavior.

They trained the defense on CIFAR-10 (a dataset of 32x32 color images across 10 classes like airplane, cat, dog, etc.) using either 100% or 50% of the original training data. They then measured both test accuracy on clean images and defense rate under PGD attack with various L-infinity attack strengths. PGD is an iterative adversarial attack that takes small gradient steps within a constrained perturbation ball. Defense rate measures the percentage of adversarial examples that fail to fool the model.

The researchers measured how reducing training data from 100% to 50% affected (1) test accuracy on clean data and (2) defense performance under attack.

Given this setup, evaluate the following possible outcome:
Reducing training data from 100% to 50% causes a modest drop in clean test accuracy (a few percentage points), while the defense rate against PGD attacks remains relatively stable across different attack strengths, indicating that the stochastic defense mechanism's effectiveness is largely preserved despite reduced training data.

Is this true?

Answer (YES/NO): NO